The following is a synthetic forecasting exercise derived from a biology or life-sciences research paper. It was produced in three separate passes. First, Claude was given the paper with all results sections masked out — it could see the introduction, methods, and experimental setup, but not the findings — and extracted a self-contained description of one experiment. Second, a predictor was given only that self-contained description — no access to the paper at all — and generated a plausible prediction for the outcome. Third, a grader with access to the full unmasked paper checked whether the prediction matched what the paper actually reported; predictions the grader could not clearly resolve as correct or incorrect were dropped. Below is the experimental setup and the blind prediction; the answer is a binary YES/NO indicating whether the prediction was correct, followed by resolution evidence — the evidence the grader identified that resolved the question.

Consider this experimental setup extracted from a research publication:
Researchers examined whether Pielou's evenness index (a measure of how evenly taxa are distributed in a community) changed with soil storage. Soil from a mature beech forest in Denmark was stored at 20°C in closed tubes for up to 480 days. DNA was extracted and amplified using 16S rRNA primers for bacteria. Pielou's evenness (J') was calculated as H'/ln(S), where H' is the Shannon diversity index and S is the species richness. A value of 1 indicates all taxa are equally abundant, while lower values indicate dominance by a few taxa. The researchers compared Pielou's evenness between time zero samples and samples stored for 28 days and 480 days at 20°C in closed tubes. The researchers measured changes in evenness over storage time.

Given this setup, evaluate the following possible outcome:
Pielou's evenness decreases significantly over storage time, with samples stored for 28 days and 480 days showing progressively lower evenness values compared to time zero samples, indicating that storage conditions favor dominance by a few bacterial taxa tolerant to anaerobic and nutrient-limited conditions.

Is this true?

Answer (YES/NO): NO